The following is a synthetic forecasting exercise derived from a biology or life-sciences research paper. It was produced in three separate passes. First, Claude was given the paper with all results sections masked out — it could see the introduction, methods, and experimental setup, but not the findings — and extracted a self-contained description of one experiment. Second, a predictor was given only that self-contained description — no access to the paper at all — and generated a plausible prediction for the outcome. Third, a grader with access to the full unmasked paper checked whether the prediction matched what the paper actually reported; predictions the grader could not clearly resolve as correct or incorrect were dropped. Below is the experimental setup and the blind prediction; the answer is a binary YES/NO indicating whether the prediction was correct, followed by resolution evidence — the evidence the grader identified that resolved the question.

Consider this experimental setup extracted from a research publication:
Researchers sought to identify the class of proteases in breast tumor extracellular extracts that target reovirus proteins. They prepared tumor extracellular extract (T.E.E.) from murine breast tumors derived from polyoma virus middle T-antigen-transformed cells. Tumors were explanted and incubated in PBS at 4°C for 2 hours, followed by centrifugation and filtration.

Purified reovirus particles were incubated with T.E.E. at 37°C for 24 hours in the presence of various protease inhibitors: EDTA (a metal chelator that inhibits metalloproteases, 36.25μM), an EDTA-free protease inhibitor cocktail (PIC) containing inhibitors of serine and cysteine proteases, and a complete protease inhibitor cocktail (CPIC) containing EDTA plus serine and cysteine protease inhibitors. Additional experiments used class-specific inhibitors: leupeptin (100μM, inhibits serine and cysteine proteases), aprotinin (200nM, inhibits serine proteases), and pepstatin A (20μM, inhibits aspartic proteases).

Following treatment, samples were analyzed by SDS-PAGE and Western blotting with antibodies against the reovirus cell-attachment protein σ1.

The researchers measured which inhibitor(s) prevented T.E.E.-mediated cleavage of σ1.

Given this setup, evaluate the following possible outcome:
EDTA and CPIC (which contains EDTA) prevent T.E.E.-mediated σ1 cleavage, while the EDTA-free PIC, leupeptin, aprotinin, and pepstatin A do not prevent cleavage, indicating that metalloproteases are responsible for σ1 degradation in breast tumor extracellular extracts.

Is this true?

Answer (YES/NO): NO